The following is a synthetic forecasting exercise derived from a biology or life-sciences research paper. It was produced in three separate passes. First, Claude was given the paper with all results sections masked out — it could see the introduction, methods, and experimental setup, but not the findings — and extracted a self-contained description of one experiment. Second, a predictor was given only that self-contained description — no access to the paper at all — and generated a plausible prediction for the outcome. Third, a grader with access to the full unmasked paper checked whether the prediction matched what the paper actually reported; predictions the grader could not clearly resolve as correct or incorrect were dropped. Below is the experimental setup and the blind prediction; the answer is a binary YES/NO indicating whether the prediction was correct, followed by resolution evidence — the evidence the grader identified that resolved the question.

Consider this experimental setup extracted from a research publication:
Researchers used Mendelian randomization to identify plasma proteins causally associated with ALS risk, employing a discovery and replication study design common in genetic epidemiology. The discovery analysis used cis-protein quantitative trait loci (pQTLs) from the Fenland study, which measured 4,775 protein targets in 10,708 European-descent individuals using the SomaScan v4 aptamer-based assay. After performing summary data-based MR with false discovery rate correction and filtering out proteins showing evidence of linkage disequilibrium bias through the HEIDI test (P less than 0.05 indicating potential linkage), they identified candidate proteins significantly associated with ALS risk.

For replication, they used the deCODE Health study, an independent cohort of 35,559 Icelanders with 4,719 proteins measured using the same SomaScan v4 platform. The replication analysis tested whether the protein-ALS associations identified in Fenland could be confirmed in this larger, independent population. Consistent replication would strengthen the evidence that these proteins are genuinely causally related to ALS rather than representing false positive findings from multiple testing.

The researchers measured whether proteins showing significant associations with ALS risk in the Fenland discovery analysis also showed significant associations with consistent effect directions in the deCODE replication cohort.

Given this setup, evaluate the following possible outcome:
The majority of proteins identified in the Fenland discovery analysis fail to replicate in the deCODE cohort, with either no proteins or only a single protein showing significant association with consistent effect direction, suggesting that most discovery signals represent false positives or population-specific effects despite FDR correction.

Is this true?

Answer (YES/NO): NO